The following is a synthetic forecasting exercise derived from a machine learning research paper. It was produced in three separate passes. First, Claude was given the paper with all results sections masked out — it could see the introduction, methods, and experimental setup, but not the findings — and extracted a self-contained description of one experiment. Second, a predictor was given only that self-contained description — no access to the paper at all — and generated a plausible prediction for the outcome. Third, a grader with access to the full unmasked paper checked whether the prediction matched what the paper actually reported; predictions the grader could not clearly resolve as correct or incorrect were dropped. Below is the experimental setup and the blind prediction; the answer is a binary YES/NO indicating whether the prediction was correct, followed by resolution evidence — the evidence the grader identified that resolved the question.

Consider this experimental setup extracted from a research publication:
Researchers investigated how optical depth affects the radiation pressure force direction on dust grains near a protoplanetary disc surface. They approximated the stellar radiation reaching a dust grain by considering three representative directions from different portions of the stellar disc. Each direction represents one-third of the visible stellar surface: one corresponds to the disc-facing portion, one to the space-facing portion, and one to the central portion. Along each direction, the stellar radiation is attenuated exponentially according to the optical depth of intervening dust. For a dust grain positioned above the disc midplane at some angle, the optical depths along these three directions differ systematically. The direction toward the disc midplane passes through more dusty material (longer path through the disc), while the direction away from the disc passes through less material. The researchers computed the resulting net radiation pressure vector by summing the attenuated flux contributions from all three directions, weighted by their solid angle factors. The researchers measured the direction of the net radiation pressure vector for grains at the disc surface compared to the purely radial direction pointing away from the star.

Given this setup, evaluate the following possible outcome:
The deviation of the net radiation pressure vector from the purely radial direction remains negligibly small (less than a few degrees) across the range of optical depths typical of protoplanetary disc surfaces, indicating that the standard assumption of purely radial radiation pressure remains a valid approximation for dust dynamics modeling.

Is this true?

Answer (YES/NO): NO